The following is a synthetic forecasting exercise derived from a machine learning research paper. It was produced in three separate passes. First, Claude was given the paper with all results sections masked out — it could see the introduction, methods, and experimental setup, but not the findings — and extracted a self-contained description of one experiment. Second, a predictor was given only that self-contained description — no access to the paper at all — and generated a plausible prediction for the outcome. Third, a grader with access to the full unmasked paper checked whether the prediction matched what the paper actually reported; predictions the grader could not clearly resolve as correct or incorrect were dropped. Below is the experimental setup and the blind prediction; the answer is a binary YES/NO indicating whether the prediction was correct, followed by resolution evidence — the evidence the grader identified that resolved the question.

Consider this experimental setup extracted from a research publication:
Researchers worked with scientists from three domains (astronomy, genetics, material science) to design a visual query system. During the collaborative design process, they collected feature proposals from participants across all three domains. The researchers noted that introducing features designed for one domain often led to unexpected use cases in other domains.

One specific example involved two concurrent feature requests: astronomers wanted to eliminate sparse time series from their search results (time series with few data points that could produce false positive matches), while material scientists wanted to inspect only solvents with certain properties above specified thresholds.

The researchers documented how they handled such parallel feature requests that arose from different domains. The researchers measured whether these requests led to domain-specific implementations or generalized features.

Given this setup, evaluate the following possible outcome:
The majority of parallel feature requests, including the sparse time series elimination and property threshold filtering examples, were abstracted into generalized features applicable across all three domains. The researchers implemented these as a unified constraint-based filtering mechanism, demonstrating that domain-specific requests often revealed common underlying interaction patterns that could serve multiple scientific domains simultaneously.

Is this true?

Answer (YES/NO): NO